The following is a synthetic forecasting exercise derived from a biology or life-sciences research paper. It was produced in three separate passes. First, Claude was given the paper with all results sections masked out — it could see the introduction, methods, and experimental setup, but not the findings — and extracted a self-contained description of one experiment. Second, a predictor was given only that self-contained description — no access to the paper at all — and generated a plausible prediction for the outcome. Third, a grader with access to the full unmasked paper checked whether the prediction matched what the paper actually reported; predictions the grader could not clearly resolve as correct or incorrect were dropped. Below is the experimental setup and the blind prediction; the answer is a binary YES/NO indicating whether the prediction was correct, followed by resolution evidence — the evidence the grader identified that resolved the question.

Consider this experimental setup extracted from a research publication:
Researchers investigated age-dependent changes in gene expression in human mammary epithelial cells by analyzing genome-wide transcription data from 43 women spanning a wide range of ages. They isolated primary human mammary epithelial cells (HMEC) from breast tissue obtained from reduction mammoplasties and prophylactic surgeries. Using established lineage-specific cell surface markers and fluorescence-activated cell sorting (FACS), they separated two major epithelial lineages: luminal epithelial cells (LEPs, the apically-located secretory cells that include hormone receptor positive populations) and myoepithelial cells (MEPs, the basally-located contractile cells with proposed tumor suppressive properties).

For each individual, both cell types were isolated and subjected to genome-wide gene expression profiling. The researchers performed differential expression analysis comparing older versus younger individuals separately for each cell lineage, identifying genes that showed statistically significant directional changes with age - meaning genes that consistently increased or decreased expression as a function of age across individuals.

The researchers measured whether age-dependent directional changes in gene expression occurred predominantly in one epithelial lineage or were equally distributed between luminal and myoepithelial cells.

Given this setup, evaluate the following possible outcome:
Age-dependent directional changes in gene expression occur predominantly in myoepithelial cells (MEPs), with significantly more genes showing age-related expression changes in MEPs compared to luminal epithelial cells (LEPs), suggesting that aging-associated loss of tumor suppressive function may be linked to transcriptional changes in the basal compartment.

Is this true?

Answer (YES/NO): NO